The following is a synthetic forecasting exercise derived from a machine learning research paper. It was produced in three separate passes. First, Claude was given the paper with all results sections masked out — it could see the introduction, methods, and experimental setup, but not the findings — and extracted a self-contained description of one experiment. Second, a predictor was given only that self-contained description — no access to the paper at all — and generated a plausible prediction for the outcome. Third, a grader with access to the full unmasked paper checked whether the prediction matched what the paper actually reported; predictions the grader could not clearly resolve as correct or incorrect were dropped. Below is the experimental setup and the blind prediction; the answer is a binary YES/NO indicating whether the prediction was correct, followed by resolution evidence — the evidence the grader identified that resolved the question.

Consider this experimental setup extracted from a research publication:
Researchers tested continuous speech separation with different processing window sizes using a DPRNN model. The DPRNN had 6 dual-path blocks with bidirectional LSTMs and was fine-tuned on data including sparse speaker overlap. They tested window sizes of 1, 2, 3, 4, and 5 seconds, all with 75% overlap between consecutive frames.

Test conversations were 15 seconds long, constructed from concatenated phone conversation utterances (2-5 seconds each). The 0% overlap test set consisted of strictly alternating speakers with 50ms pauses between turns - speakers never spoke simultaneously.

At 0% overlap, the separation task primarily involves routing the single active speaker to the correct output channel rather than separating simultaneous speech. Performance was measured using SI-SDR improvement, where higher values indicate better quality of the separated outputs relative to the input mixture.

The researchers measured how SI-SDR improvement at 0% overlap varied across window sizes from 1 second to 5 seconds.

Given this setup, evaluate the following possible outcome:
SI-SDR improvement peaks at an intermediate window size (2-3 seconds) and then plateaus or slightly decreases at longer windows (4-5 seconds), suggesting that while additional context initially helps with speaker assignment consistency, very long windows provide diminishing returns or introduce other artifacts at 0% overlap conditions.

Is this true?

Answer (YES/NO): NO